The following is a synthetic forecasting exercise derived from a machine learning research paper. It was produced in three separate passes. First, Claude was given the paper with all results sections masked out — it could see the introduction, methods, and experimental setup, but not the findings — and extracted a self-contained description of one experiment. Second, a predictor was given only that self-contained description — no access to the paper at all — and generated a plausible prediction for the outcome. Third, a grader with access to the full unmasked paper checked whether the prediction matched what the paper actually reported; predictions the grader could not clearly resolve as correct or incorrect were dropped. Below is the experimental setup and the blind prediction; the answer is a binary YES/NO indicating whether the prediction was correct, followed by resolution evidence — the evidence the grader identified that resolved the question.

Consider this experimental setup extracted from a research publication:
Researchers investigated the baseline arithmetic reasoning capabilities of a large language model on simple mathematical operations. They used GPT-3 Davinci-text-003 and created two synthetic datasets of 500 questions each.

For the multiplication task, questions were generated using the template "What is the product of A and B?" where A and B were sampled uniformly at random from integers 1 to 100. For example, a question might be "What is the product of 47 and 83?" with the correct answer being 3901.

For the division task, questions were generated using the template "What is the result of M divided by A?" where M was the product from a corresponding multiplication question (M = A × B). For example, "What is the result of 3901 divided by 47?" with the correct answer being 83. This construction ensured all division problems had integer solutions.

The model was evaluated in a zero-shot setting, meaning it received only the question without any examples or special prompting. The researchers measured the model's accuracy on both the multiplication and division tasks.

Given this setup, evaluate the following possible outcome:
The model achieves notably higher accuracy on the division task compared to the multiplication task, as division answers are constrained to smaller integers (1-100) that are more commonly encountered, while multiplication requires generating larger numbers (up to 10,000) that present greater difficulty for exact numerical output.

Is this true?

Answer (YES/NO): NO